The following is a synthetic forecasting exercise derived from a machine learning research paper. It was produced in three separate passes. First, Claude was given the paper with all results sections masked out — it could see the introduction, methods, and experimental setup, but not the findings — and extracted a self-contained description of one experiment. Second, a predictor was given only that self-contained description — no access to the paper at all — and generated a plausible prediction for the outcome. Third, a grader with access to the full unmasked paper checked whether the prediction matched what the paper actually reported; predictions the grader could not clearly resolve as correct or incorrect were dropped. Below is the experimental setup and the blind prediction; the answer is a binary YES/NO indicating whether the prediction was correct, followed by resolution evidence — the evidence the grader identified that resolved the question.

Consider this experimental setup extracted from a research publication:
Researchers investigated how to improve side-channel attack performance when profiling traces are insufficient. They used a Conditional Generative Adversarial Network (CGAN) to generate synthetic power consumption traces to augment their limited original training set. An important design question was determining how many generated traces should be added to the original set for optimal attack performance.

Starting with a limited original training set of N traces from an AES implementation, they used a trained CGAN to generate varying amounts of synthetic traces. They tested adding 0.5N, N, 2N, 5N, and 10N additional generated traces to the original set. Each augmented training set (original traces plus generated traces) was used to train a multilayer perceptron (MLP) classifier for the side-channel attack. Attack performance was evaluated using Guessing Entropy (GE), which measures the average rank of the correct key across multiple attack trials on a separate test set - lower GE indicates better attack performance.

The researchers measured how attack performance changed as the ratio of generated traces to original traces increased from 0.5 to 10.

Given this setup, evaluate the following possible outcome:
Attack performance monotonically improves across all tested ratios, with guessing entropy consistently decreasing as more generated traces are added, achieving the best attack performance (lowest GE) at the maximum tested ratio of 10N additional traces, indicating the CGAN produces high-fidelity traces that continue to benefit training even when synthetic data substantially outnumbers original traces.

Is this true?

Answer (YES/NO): NO